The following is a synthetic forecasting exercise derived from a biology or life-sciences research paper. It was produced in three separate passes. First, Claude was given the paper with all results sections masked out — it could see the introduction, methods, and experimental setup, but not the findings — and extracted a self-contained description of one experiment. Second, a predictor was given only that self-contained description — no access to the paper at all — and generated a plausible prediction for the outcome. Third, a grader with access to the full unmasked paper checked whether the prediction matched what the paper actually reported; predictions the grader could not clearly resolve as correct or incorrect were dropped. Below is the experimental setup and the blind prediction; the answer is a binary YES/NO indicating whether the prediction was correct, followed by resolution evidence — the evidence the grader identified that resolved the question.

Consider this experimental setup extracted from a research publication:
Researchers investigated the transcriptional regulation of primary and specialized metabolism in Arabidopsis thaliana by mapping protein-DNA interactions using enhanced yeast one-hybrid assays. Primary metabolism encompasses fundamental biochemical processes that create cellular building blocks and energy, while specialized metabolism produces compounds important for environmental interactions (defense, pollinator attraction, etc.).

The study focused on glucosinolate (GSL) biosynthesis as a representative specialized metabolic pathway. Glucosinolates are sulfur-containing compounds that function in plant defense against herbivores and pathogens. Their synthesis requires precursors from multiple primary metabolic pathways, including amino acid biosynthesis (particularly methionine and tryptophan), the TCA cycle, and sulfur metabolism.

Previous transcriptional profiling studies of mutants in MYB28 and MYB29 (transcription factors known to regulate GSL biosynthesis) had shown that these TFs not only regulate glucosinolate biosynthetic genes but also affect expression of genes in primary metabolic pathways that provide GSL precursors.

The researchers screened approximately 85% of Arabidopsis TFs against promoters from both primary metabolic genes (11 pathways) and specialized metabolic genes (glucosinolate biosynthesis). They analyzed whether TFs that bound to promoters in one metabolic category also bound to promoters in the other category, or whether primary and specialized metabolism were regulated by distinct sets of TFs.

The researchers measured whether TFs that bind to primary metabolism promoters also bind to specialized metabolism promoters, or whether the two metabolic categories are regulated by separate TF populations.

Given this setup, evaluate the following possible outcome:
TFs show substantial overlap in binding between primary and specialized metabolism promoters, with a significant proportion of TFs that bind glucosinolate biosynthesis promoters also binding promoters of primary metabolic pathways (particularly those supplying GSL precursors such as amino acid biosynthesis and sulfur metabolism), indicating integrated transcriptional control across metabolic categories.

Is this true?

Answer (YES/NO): YES